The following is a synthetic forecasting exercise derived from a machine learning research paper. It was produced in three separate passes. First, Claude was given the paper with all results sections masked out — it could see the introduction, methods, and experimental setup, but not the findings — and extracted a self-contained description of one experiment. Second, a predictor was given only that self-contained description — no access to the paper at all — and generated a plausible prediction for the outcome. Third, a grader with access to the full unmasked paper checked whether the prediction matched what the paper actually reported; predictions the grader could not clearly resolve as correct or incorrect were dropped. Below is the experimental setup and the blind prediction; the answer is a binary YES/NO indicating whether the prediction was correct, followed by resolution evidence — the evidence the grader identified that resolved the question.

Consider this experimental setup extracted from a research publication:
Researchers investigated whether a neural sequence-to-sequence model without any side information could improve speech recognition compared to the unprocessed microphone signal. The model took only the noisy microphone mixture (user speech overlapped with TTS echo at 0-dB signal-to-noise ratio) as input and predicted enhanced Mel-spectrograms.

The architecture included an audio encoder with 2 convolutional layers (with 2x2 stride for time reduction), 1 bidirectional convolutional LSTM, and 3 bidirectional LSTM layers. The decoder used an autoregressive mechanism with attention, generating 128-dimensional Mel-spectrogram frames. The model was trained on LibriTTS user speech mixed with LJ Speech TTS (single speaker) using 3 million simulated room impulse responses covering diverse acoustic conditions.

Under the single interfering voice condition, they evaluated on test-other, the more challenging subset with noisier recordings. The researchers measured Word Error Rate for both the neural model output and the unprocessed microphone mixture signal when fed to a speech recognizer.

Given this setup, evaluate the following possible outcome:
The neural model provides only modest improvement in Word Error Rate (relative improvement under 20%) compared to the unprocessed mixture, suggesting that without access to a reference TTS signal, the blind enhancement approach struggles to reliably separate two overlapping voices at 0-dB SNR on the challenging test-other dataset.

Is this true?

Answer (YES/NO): NO